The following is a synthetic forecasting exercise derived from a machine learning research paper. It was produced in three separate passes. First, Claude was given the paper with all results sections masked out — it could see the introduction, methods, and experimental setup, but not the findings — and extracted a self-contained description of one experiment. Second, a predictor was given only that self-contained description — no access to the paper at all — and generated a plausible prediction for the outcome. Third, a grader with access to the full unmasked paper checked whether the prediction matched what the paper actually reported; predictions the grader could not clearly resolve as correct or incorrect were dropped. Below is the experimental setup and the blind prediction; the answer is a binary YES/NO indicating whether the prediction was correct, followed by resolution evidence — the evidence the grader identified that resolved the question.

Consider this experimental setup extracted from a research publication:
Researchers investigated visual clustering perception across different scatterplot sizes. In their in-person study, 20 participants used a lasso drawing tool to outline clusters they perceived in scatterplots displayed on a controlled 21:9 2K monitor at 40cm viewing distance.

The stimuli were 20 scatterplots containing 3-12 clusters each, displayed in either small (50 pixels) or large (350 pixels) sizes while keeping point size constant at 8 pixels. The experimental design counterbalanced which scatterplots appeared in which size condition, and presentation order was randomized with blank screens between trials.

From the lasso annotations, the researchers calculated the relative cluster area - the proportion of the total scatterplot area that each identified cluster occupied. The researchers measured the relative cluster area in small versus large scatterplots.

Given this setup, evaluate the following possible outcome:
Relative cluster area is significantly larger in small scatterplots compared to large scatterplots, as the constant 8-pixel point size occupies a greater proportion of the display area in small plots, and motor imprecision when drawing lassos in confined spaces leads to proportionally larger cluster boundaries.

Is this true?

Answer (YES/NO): YES